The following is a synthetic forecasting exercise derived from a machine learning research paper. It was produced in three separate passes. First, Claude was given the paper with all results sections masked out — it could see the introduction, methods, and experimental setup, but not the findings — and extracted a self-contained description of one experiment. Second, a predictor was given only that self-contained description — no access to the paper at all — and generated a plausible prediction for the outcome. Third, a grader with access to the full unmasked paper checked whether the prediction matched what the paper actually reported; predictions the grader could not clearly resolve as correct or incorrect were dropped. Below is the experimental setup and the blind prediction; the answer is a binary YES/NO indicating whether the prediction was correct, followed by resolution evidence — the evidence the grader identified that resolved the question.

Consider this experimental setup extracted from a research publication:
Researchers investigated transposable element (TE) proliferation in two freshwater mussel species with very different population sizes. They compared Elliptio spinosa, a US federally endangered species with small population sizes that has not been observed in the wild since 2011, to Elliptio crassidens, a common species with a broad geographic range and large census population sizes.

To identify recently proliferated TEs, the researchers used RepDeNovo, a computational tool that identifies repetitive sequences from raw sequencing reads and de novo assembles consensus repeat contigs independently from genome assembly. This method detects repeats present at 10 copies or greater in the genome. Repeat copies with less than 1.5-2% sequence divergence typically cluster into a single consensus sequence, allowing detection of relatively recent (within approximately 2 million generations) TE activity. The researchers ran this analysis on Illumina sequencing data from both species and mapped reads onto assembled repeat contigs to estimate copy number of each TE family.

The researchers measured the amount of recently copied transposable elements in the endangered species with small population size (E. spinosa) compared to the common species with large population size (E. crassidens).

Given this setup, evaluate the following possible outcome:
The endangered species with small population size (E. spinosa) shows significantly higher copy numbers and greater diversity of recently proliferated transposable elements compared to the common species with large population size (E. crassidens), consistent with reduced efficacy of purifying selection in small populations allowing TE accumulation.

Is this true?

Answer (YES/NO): NO